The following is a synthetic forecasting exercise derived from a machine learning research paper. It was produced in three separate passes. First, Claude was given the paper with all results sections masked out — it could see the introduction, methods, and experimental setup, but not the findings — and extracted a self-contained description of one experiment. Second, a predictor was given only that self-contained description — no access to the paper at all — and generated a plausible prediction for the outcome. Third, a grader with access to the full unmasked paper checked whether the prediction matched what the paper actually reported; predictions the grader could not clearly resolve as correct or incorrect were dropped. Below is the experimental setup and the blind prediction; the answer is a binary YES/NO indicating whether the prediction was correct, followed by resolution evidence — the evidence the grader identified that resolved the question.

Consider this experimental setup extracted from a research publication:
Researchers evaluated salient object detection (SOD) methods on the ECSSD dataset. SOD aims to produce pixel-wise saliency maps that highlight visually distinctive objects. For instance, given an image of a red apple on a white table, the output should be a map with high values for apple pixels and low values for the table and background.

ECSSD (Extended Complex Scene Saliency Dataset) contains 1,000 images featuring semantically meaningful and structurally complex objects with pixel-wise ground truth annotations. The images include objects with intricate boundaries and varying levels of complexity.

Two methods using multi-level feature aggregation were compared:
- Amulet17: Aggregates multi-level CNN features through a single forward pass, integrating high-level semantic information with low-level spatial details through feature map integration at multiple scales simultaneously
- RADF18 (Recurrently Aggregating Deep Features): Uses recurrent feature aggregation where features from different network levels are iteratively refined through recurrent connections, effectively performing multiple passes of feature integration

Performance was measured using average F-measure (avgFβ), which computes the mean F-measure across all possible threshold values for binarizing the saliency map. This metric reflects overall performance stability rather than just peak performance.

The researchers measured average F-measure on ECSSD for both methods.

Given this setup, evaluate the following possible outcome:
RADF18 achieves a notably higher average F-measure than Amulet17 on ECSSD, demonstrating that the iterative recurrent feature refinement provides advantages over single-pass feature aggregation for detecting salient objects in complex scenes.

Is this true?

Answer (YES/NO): YES